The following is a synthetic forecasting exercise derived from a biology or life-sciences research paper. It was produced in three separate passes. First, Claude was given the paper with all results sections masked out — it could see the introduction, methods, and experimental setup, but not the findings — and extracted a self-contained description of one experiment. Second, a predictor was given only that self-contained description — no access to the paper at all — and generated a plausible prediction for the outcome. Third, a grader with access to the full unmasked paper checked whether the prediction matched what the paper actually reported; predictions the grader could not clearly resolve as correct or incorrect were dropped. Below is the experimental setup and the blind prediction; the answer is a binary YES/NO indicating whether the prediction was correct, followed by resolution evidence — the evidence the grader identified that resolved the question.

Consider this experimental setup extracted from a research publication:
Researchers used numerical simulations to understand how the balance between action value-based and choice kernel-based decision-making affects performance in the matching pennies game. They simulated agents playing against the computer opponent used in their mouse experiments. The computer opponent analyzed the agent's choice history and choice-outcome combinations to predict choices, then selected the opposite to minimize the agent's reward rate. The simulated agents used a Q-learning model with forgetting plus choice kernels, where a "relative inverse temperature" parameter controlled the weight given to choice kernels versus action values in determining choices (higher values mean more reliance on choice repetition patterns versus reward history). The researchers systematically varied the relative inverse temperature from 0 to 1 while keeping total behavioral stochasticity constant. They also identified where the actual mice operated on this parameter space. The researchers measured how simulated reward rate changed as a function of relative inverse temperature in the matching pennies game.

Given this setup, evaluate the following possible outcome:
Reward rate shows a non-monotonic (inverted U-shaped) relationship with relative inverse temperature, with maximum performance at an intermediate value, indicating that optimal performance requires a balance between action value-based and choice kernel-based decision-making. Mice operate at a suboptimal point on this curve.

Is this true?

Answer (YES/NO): NO